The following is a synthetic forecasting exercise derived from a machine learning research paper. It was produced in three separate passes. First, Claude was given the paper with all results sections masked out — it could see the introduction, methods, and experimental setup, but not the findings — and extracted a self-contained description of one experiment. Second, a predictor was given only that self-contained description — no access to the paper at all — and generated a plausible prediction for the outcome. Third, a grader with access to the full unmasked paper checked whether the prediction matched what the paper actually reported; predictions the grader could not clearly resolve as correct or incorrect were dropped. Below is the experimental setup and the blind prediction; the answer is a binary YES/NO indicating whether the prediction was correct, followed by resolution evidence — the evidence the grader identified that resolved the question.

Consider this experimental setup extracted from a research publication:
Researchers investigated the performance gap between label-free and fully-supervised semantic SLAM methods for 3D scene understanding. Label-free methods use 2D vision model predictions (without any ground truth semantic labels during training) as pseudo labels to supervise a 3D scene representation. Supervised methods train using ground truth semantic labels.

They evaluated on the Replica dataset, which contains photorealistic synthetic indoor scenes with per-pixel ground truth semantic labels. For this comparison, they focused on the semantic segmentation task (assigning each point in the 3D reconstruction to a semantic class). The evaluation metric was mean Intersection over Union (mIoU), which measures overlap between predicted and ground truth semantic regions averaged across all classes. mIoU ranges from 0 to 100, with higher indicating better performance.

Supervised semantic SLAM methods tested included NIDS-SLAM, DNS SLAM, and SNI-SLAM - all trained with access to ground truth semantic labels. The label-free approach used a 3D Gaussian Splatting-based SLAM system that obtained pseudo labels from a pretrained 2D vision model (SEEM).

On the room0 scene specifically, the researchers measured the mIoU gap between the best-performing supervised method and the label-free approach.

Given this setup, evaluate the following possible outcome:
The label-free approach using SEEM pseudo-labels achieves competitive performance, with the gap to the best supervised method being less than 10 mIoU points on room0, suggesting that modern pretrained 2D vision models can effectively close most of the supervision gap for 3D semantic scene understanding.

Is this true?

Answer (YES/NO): NO